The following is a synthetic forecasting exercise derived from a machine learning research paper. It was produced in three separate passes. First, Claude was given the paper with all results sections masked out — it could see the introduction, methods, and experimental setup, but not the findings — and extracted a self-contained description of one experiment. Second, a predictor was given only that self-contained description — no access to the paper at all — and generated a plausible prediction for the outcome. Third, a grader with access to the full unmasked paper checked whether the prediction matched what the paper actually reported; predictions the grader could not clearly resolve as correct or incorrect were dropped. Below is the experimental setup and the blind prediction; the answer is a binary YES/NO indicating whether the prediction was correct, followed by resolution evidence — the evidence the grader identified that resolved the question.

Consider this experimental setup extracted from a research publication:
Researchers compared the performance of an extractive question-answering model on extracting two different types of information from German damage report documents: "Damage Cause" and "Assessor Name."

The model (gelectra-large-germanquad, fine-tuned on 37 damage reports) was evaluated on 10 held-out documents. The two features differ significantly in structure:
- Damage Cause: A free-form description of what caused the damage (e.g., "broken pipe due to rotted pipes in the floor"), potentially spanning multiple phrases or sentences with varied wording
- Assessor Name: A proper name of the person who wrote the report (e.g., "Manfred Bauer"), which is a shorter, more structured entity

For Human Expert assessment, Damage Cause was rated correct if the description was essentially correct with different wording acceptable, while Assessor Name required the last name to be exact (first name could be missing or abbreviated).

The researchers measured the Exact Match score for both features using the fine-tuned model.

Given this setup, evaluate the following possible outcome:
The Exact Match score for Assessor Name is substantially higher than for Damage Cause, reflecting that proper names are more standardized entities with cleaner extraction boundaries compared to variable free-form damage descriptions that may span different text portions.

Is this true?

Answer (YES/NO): YES